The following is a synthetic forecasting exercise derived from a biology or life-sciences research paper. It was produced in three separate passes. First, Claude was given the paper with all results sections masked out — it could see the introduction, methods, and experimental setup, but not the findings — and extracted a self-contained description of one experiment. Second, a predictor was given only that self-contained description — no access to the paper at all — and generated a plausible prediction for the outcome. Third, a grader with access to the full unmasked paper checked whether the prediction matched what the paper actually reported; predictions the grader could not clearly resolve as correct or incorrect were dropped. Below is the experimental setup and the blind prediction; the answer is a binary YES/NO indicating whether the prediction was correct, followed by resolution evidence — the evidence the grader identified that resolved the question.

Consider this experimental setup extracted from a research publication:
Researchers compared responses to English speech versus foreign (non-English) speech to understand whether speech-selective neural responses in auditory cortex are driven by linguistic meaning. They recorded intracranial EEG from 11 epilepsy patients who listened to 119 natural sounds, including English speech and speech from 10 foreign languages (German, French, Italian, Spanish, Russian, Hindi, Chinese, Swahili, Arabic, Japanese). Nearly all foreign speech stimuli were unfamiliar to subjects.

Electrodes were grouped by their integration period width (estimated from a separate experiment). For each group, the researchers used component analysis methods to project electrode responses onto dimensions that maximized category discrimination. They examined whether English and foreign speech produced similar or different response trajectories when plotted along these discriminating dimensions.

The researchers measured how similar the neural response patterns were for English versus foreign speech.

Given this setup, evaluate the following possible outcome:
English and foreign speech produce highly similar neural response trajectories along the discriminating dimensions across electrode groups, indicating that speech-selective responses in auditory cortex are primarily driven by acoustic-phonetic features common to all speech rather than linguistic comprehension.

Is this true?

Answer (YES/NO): YES